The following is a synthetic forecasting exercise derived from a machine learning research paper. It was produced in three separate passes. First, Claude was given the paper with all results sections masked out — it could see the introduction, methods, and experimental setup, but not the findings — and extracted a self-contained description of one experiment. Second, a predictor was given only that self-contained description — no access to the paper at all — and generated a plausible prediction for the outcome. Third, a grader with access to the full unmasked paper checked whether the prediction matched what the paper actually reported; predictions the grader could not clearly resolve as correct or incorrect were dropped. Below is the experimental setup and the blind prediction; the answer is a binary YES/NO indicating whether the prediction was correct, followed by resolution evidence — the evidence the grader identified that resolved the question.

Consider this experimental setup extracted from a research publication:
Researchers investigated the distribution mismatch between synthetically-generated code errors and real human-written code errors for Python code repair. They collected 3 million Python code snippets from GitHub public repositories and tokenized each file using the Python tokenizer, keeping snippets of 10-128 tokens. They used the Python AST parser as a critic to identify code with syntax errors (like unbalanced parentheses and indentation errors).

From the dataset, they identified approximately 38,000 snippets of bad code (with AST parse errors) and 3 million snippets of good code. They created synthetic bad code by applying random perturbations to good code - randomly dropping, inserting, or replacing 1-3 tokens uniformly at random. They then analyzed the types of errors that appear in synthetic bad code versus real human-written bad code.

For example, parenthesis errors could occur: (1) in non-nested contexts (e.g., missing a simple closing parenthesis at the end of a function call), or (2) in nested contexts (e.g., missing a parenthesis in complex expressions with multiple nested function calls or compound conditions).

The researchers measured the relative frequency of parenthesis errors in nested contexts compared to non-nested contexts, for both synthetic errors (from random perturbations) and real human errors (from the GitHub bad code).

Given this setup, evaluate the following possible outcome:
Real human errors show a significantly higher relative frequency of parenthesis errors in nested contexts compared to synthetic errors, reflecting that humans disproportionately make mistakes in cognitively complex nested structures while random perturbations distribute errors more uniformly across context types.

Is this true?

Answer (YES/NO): YES